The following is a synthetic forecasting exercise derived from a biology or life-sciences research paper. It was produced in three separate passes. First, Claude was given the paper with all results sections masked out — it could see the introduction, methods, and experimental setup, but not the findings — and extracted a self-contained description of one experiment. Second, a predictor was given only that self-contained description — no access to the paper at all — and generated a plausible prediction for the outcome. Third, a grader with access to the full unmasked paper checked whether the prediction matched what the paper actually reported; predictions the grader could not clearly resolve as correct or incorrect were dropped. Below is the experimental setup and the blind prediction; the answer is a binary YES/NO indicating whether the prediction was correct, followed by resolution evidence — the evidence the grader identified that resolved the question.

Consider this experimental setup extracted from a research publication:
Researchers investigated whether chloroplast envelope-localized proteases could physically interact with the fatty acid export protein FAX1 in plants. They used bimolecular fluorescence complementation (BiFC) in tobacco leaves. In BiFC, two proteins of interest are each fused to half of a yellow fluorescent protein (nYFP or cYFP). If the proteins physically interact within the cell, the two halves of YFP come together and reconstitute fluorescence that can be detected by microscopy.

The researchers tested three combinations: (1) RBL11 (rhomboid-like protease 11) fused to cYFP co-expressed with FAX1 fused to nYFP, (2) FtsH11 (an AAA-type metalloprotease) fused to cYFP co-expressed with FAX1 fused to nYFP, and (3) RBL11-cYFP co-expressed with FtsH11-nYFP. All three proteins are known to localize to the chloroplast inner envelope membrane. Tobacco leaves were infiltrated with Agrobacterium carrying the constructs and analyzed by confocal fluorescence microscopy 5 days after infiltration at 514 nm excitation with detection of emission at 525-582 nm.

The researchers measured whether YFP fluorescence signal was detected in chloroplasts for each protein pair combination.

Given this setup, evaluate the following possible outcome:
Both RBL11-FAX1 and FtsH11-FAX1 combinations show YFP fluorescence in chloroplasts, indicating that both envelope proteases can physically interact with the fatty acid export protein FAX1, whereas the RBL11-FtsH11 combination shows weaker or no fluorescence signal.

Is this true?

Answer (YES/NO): NO